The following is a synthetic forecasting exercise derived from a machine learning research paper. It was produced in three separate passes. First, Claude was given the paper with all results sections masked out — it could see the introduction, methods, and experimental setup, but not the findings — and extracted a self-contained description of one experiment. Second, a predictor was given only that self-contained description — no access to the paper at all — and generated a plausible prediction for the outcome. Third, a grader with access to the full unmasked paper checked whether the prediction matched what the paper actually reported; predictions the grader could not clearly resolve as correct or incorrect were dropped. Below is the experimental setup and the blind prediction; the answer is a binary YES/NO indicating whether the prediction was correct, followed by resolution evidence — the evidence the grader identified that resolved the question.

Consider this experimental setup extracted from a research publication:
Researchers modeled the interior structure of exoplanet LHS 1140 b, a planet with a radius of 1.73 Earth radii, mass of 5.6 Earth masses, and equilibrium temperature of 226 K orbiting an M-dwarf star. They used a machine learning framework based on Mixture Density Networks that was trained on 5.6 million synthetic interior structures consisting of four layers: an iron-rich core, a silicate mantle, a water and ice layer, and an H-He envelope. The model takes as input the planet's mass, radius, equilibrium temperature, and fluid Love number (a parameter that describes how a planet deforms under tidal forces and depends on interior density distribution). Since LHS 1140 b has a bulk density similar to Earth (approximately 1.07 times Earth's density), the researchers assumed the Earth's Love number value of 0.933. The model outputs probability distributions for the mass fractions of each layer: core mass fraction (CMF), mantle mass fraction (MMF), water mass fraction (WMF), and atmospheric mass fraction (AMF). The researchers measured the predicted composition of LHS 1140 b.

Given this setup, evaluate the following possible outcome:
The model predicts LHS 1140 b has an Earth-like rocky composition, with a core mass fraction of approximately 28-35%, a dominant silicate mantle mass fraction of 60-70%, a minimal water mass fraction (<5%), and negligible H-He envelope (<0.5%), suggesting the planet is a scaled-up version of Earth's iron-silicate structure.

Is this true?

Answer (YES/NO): NO